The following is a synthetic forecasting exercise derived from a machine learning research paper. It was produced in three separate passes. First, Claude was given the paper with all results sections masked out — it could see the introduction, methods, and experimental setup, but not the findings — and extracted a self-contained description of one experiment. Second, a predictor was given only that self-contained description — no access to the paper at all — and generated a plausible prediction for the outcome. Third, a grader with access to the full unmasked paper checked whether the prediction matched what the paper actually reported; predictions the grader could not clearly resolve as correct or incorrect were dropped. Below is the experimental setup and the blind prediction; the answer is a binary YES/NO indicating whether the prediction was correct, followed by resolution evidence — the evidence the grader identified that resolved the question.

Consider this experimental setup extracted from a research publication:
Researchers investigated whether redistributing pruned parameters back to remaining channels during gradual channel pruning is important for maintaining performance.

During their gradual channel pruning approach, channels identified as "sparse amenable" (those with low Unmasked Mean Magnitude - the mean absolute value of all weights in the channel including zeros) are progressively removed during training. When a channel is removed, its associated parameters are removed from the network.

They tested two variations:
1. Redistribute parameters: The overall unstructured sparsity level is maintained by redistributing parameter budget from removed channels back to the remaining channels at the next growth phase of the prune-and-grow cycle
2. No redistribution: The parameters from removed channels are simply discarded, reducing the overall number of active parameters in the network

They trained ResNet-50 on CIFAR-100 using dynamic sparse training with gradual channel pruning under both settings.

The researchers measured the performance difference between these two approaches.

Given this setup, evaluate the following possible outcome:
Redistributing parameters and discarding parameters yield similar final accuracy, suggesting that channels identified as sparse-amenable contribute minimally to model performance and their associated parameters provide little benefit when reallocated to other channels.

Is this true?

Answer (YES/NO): NO